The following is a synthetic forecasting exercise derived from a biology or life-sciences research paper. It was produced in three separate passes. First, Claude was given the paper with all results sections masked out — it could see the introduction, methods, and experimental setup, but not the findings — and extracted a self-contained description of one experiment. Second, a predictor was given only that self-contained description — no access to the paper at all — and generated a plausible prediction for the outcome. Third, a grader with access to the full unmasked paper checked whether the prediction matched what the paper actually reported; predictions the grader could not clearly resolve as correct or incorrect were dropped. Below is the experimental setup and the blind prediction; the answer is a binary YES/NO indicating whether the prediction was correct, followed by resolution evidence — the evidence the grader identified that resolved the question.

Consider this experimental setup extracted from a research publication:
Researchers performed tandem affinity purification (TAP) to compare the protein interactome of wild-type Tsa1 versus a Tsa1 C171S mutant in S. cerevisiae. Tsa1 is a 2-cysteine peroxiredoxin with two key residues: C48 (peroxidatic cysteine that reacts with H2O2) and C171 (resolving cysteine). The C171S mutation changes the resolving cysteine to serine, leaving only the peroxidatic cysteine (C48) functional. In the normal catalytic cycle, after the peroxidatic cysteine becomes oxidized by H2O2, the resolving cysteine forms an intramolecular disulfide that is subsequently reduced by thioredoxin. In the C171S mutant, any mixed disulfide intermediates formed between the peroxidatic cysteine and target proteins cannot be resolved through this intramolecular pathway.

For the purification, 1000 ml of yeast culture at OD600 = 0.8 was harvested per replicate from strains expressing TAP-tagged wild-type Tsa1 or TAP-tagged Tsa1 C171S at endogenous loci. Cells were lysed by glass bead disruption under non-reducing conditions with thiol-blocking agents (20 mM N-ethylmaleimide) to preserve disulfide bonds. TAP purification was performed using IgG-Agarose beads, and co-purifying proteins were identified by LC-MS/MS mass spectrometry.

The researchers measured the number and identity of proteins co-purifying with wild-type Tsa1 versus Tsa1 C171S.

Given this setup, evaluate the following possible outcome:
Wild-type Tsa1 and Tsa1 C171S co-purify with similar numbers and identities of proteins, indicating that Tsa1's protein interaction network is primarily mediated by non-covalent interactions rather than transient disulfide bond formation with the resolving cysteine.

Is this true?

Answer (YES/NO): NO